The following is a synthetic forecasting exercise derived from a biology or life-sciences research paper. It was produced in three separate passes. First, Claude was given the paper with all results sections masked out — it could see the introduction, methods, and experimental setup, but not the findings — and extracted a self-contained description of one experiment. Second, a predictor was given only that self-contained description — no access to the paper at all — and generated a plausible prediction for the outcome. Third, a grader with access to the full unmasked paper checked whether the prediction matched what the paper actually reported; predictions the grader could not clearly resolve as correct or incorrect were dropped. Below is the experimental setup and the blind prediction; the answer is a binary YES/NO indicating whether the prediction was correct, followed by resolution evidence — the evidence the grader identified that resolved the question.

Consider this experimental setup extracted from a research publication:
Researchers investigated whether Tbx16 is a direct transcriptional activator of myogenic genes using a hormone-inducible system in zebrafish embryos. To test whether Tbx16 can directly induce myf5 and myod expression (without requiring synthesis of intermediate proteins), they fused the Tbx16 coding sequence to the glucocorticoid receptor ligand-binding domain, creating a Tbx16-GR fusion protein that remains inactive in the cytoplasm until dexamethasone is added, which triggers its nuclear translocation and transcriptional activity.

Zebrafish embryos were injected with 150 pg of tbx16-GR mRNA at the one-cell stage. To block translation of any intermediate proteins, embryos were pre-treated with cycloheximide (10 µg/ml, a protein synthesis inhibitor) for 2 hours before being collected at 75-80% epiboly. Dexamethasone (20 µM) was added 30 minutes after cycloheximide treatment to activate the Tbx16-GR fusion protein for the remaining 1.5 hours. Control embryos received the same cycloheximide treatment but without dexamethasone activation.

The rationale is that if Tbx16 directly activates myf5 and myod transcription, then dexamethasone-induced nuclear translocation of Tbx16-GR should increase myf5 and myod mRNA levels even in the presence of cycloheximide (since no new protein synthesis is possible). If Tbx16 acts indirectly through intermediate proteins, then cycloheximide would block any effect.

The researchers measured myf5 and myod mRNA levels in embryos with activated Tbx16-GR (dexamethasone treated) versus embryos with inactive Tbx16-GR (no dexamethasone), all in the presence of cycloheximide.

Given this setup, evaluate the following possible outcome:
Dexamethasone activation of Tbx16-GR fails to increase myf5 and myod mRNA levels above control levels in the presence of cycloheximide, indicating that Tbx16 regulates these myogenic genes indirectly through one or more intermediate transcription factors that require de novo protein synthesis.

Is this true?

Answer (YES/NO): NO